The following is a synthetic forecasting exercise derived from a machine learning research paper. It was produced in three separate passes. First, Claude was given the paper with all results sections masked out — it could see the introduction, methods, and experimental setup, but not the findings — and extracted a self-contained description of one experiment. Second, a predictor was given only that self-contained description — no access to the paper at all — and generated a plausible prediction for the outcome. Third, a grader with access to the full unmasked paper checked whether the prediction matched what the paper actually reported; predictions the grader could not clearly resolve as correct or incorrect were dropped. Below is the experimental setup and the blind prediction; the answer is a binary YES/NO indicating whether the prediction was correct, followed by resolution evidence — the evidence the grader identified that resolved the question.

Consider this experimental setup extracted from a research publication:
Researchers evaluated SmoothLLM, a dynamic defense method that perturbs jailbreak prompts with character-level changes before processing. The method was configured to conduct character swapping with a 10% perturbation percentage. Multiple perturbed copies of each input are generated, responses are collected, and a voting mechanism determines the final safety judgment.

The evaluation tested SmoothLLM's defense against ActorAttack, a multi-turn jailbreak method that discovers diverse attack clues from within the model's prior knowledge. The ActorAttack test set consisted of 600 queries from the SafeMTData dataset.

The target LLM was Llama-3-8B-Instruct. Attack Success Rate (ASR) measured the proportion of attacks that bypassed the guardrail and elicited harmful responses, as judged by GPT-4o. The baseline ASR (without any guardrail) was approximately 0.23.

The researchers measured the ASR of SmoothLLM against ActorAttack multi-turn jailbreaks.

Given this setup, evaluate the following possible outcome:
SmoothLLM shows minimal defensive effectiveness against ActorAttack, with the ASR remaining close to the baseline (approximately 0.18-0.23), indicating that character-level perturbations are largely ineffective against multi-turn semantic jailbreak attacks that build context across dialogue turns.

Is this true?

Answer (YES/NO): NO